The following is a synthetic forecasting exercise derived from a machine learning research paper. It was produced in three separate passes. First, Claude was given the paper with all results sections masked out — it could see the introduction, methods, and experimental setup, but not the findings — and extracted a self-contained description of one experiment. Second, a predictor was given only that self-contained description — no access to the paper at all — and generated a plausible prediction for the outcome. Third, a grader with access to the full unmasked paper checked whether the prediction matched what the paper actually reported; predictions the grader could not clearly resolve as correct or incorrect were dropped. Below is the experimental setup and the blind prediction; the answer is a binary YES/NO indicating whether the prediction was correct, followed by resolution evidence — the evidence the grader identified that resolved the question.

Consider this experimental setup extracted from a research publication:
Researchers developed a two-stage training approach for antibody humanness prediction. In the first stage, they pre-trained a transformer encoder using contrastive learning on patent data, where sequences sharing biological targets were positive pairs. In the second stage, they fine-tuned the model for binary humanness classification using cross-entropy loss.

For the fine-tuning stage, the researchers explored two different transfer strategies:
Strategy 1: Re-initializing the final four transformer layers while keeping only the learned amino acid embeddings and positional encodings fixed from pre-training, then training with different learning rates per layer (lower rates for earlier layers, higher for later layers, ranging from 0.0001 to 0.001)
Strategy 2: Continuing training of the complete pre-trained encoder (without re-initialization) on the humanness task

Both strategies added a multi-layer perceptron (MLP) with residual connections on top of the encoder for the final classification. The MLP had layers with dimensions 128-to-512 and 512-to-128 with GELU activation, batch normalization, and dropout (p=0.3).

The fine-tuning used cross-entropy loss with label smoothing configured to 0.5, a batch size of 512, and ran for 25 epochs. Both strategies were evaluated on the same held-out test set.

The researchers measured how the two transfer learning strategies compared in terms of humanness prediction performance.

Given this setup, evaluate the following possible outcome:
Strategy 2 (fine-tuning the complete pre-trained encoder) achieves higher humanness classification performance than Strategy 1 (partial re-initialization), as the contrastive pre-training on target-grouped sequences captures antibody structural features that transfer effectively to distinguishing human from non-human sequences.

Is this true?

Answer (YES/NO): NO